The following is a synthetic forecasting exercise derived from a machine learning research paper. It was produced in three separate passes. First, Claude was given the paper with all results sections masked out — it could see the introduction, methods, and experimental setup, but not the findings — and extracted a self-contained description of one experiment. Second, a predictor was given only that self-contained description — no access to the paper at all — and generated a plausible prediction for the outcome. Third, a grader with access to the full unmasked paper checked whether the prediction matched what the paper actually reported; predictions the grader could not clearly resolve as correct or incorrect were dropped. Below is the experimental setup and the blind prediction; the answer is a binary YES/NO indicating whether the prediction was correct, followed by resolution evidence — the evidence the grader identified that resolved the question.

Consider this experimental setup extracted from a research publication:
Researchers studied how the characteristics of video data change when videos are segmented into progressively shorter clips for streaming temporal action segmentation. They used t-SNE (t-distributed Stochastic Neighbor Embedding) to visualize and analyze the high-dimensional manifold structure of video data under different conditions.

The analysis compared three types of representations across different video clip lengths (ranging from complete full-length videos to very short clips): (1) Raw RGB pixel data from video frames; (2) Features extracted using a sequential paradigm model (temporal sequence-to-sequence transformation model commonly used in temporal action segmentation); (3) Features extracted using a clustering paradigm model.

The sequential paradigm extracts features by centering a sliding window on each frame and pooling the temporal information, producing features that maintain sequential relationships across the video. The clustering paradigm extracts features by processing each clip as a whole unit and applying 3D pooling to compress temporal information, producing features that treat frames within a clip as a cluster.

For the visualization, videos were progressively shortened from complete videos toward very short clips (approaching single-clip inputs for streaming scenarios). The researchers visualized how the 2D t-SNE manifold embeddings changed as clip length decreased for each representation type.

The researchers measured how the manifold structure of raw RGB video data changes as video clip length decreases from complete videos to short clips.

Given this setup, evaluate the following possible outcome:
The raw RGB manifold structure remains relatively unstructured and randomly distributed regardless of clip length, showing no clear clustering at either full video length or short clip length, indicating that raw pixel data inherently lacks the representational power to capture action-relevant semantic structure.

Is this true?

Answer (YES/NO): NO